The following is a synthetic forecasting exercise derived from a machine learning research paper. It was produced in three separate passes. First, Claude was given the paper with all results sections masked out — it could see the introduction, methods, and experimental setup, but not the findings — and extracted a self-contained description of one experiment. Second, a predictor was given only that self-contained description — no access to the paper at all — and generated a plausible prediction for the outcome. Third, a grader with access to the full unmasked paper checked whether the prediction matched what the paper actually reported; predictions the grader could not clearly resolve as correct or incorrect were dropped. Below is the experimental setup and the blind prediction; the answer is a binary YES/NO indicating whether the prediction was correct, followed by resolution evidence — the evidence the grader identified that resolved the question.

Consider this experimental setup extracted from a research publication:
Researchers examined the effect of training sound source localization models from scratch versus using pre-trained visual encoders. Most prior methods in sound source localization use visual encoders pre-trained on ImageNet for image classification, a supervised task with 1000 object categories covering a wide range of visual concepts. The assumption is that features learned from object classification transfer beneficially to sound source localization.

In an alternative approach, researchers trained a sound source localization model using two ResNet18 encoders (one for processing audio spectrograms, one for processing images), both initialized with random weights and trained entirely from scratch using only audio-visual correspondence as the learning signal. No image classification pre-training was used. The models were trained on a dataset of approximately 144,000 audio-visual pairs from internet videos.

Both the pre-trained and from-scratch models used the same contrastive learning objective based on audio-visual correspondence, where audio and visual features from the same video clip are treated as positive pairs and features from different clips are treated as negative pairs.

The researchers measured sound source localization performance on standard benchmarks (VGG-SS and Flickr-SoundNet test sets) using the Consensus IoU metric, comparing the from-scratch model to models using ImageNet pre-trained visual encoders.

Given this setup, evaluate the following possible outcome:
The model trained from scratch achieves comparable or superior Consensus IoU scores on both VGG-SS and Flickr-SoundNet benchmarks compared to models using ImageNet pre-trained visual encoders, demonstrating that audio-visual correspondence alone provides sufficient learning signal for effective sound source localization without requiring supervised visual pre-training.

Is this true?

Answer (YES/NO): YES